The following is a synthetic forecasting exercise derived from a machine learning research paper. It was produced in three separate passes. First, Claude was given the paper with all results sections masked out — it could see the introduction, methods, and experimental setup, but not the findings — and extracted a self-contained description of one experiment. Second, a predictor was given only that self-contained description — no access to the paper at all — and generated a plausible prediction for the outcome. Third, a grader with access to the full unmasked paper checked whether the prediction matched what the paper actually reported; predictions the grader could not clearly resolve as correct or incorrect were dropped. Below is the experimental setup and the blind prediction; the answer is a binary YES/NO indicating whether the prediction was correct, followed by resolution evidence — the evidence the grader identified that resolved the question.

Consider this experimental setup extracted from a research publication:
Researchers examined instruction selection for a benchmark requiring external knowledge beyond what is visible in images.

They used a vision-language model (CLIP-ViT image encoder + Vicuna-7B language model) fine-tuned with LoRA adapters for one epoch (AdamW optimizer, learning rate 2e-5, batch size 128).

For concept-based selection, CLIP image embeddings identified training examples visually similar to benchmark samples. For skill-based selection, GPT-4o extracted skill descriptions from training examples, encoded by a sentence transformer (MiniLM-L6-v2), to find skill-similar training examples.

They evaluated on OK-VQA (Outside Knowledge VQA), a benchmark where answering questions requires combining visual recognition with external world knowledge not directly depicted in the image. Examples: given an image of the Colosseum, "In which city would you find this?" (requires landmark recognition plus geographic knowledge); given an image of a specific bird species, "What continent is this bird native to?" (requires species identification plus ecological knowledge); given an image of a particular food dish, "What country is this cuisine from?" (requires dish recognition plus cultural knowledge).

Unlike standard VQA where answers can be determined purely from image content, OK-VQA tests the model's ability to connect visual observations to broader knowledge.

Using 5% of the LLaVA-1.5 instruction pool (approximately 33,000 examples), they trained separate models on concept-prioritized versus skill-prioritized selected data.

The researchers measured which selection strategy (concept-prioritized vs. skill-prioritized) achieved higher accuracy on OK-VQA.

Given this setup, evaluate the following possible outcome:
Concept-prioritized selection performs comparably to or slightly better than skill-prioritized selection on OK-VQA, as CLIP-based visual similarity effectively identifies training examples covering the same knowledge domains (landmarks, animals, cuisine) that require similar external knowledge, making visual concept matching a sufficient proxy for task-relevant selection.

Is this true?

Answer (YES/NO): NO